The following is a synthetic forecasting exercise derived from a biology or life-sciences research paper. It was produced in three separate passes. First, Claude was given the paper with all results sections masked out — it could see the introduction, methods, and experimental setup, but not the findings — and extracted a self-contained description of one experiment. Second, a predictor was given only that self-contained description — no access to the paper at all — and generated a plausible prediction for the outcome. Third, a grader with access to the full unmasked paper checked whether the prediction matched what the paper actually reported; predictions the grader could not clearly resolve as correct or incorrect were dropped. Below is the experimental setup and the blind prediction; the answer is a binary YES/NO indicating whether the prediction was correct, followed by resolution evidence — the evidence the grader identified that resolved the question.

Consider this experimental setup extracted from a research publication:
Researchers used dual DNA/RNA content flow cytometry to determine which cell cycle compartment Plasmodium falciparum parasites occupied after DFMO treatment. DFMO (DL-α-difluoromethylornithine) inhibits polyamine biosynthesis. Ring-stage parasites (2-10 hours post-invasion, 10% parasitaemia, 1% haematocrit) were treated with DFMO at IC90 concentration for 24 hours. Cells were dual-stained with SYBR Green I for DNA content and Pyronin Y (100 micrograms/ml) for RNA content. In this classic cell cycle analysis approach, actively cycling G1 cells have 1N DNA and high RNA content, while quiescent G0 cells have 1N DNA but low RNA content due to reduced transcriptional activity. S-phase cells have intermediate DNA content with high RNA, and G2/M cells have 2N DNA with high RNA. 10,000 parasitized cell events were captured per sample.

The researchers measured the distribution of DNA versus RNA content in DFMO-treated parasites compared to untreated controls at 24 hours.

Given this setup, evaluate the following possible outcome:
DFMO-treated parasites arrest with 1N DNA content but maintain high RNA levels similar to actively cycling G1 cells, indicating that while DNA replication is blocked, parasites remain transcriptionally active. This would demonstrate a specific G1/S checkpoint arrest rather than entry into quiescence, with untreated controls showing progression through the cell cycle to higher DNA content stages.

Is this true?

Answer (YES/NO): NO